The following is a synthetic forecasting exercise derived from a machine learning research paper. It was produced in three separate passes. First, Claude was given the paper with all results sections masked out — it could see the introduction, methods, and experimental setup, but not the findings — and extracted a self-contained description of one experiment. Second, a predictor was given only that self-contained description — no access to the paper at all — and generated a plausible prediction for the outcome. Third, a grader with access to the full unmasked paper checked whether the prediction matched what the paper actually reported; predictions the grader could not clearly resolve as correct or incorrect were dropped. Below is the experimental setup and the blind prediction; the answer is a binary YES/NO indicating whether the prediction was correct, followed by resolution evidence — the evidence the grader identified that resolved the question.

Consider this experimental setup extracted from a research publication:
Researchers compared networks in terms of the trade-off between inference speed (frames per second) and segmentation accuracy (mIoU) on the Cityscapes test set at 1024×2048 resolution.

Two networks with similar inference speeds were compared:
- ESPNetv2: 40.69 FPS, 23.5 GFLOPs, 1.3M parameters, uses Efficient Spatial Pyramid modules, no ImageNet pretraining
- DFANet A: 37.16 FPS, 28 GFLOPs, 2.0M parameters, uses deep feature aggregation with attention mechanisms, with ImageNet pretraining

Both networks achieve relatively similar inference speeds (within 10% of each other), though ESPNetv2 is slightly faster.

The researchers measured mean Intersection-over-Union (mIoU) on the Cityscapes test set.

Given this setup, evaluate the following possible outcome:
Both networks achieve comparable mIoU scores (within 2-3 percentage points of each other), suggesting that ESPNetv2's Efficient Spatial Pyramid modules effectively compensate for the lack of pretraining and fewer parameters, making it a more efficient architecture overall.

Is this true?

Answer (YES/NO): NO